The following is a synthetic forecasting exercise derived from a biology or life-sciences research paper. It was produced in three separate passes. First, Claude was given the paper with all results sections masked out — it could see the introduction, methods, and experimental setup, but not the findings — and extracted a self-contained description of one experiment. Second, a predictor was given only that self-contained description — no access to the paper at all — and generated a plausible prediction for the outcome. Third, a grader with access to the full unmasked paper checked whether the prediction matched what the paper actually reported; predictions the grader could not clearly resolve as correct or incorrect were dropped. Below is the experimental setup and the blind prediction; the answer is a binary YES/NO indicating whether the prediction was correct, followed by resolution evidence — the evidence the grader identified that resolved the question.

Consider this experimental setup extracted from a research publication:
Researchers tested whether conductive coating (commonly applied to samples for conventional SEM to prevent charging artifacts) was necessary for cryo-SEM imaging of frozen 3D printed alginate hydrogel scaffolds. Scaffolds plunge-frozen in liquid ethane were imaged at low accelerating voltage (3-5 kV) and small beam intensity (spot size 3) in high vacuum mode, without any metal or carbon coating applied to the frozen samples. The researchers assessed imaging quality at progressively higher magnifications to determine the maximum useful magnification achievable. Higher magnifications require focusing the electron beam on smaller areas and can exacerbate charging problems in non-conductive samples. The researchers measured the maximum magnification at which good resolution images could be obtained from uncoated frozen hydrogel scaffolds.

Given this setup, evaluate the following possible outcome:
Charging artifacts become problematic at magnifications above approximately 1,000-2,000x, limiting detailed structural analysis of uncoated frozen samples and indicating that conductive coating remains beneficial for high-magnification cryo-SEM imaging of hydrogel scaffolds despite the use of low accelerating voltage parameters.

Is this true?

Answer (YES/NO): NO